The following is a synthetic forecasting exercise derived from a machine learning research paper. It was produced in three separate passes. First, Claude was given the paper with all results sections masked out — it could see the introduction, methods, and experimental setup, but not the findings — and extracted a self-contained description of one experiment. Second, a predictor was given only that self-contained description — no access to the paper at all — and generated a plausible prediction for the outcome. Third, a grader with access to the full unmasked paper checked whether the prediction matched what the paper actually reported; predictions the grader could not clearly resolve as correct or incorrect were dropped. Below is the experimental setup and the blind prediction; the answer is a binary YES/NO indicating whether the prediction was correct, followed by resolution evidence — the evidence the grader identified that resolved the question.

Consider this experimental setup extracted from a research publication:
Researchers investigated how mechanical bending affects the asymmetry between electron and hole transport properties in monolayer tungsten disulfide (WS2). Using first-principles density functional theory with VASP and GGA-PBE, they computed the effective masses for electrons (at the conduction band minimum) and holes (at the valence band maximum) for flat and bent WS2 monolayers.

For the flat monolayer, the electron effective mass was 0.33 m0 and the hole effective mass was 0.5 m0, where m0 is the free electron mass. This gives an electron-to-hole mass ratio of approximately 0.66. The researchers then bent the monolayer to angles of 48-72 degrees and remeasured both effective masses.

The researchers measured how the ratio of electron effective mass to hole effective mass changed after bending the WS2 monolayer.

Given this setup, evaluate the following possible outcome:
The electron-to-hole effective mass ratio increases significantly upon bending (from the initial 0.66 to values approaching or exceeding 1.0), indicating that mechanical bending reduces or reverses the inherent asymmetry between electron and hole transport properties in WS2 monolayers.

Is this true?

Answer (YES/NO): NO